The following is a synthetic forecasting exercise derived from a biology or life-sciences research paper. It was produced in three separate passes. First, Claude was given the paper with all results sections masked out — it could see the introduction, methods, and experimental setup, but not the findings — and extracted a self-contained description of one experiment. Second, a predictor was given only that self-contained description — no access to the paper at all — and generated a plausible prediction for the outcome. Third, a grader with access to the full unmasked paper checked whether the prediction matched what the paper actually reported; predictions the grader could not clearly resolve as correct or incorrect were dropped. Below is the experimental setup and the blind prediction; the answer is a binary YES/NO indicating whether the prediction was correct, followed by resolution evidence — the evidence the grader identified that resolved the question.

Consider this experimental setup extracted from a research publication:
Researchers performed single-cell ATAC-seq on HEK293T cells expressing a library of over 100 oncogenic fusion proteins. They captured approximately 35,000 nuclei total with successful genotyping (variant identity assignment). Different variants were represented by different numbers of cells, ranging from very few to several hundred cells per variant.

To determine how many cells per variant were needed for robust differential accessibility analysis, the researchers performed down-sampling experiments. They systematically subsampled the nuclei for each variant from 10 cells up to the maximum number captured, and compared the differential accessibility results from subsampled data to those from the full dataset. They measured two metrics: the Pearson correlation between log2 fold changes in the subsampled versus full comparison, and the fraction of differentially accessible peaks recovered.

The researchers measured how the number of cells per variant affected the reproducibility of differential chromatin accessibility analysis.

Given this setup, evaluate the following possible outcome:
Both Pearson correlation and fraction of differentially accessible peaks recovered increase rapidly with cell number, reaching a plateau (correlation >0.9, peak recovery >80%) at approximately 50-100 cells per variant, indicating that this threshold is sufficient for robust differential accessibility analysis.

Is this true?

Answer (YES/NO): NO